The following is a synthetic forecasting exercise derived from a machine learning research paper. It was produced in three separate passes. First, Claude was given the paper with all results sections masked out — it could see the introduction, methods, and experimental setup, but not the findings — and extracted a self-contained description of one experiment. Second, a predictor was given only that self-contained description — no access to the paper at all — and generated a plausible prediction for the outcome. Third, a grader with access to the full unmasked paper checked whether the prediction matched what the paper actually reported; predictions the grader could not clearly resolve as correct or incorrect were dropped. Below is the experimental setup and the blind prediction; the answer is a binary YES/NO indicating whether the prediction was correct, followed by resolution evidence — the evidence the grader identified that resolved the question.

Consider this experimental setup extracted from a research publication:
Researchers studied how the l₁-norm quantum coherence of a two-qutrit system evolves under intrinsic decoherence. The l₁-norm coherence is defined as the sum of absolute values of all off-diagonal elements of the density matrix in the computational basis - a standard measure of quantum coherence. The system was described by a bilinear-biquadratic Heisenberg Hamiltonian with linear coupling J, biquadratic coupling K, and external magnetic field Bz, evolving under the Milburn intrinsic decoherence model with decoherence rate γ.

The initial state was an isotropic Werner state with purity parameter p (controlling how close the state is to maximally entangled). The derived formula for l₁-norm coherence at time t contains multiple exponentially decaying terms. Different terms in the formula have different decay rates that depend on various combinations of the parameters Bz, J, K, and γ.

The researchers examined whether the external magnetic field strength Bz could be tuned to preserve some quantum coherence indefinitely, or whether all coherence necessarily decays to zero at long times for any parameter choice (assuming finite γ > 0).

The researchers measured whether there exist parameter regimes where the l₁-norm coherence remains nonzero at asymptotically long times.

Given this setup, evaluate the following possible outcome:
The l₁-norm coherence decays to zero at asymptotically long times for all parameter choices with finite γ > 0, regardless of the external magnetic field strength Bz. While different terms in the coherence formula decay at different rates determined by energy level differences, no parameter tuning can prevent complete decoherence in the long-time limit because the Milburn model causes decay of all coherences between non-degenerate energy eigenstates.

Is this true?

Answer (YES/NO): NO